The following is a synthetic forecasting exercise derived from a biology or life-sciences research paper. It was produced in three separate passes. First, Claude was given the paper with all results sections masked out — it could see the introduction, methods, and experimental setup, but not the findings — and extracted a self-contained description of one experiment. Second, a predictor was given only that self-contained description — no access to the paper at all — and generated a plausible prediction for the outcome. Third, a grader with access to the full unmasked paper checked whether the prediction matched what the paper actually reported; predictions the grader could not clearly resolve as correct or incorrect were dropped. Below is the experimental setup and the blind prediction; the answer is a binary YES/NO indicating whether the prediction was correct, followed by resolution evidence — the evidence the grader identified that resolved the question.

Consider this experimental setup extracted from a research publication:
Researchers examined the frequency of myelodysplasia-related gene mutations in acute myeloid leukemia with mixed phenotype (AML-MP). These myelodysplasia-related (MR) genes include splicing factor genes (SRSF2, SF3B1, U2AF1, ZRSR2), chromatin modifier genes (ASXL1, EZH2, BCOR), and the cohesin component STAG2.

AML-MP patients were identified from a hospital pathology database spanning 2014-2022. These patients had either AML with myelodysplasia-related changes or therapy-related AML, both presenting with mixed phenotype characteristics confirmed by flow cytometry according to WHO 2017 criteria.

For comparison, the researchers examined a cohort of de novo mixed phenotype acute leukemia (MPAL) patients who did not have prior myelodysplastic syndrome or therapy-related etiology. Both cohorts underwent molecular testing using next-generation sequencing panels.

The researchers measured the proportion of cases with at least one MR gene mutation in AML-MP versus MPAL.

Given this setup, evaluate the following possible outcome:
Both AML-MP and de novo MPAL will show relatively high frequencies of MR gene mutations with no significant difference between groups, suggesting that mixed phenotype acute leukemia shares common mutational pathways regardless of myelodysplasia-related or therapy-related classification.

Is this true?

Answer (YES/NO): NO